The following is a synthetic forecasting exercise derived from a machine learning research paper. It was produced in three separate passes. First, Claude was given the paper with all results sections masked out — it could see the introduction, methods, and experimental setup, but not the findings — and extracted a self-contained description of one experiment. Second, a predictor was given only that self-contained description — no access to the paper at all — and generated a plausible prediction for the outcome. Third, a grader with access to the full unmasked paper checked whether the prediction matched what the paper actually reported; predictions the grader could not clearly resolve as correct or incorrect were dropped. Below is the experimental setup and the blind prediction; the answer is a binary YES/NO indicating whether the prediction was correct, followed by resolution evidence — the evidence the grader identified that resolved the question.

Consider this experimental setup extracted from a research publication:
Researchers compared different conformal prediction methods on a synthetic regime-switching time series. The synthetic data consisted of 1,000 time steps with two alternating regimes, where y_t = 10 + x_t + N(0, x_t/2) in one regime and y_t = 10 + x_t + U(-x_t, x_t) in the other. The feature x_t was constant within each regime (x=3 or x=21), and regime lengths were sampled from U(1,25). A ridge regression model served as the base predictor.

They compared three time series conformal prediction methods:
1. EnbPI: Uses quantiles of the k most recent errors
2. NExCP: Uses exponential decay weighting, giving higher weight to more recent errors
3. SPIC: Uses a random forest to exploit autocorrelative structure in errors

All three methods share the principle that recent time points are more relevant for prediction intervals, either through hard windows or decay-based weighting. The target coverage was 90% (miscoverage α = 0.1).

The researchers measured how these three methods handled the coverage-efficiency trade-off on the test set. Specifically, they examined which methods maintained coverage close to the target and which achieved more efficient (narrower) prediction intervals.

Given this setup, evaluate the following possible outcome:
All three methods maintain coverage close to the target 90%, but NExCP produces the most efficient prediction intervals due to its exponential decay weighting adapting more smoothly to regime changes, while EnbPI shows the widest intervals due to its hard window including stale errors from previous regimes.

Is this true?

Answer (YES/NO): NO